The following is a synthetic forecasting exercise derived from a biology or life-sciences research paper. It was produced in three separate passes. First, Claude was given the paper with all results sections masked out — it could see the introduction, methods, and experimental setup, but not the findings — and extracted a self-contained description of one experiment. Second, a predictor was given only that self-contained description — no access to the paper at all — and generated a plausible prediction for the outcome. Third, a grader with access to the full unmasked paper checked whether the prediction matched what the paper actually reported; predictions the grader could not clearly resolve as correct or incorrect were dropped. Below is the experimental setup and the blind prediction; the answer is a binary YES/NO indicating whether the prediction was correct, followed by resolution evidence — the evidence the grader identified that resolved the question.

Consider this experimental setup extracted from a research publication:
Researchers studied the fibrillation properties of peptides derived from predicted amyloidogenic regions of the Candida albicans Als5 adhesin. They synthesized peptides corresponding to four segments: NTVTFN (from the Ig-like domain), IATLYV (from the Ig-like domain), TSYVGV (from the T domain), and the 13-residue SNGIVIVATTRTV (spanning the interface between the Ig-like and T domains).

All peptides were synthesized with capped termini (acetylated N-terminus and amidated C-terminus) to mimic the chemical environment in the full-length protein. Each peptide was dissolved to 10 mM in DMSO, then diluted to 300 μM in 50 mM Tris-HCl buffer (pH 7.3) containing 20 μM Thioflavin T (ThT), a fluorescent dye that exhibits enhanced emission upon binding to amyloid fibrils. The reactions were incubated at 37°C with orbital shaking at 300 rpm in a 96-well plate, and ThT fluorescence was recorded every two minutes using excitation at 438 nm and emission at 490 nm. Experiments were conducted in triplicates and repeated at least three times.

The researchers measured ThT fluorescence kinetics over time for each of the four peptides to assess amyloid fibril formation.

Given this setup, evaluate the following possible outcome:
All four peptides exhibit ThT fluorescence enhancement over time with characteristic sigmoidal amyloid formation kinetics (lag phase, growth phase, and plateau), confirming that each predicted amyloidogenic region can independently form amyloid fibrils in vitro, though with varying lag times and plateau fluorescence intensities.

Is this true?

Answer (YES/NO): YES